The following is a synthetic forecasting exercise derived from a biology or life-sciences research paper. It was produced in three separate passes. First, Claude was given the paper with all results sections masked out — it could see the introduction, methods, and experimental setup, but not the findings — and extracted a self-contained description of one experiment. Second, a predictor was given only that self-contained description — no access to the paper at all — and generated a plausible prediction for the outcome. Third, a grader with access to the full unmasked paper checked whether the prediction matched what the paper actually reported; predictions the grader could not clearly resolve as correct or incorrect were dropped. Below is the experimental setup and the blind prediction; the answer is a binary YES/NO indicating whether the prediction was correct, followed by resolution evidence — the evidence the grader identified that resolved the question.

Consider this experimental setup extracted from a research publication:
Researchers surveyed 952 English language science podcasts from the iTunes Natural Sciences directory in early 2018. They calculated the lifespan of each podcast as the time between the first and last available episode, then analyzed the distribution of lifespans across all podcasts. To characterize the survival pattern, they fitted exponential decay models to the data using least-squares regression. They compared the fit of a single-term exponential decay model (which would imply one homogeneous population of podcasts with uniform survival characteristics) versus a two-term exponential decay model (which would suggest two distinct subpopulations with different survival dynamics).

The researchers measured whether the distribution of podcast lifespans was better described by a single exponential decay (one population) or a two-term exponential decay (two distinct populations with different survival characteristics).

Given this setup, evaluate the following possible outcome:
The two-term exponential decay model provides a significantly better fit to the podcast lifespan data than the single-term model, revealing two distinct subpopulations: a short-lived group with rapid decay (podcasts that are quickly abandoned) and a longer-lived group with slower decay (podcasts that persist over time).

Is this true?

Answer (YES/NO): YES